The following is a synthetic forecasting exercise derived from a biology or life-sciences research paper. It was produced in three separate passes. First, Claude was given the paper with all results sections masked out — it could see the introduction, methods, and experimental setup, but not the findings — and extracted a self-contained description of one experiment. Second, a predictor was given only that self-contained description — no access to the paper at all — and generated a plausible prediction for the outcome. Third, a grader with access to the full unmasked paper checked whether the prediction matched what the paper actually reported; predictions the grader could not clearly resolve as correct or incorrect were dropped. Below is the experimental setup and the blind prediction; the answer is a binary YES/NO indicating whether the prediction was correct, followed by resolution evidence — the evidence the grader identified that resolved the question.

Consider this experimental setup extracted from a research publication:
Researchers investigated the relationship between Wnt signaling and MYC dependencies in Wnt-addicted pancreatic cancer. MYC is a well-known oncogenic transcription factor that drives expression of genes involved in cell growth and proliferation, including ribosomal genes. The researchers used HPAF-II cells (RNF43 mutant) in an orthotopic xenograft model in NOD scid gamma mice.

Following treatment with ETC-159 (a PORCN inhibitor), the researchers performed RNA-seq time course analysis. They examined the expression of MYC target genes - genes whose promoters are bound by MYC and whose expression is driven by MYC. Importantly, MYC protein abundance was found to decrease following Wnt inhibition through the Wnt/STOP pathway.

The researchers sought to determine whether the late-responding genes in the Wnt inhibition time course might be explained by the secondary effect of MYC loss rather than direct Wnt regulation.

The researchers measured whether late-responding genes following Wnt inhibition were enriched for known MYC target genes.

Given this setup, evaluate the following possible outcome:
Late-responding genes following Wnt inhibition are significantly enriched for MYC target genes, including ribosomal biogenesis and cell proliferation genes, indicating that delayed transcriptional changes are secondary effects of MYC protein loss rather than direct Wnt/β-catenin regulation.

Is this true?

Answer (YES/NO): NO